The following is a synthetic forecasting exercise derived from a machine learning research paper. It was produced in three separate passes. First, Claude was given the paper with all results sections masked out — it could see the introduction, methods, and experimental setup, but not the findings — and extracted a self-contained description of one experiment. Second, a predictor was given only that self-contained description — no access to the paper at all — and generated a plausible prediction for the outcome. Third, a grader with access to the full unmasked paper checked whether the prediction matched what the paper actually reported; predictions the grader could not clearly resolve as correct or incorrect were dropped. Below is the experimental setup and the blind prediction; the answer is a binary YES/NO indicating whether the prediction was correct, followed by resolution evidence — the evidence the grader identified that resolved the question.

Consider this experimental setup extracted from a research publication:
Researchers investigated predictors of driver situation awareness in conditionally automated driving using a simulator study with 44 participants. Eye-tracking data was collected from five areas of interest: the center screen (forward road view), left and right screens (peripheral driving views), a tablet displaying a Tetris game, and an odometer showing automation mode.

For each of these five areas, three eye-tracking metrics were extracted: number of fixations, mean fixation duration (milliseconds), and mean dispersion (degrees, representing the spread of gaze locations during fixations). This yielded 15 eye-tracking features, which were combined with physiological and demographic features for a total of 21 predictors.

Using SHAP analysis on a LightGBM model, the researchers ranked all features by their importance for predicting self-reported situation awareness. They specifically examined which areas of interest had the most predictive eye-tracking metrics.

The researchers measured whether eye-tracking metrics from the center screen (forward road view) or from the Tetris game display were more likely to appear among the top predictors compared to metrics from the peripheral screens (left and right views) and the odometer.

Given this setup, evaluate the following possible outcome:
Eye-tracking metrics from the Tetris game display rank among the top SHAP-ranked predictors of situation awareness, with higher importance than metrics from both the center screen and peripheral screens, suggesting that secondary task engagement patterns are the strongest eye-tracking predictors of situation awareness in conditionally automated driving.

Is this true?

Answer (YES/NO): YES